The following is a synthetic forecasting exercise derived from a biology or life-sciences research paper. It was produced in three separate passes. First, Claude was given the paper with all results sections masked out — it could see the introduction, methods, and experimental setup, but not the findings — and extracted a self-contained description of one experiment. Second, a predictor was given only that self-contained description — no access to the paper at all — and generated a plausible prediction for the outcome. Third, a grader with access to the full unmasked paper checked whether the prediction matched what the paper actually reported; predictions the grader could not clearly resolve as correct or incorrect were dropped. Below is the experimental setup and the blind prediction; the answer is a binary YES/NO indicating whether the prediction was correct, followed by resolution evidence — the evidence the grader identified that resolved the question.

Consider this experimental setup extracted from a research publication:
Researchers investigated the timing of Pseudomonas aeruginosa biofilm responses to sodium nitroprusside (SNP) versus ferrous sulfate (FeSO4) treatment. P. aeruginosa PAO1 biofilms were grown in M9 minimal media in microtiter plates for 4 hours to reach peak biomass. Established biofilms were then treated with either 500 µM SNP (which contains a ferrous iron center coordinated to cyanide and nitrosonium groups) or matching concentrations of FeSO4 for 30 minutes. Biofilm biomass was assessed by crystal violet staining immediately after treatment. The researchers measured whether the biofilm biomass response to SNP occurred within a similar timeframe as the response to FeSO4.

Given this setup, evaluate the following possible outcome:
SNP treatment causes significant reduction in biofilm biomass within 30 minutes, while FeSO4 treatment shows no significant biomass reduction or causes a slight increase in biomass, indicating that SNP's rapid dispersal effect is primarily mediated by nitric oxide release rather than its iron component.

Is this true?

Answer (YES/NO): NO